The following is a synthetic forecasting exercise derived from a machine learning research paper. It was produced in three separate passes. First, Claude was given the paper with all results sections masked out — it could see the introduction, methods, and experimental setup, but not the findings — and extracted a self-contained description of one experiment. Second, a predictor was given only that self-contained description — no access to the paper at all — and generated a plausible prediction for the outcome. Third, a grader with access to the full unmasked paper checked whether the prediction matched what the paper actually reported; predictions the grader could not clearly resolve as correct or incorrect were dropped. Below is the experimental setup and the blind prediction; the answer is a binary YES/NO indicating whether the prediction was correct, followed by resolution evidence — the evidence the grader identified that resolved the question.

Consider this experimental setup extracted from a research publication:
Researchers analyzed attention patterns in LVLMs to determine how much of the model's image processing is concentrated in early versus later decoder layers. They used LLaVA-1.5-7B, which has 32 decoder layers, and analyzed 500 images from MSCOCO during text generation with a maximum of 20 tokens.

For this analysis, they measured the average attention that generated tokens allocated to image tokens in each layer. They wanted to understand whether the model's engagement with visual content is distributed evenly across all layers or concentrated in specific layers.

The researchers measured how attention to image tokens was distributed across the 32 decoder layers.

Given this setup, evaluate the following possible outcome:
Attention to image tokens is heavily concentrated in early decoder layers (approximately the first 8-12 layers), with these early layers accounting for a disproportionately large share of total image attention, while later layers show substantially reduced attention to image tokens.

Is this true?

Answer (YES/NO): NO